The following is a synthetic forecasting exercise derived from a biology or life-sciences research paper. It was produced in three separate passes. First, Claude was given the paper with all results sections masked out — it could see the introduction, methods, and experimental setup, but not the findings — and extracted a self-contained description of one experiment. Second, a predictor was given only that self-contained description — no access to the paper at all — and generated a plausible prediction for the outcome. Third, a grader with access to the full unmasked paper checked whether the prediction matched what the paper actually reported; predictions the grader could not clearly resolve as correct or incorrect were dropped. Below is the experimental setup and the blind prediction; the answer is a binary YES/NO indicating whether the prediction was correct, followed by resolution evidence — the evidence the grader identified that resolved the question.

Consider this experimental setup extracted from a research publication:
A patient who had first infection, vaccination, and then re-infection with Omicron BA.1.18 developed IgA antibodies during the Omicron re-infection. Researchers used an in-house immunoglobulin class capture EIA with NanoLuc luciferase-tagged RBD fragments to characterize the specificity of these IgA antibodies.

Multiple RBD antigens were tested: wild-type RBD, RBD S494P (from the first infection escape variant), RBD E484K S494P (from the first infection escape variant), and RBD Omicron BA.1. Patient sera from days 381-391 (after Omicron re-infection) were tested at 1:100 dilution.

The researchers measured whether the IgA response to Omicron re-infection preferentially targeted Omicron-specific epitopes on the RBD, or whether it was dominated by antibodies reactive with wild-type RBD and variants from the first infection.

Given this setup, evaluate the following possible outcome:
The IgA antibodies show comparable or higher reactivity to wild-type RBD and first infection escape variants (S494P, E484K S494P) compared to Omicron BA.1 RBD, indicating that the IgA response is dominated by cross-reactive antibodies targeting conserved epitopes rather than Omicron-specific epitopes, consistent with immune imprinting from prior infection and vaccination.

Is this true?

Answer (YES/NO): YES